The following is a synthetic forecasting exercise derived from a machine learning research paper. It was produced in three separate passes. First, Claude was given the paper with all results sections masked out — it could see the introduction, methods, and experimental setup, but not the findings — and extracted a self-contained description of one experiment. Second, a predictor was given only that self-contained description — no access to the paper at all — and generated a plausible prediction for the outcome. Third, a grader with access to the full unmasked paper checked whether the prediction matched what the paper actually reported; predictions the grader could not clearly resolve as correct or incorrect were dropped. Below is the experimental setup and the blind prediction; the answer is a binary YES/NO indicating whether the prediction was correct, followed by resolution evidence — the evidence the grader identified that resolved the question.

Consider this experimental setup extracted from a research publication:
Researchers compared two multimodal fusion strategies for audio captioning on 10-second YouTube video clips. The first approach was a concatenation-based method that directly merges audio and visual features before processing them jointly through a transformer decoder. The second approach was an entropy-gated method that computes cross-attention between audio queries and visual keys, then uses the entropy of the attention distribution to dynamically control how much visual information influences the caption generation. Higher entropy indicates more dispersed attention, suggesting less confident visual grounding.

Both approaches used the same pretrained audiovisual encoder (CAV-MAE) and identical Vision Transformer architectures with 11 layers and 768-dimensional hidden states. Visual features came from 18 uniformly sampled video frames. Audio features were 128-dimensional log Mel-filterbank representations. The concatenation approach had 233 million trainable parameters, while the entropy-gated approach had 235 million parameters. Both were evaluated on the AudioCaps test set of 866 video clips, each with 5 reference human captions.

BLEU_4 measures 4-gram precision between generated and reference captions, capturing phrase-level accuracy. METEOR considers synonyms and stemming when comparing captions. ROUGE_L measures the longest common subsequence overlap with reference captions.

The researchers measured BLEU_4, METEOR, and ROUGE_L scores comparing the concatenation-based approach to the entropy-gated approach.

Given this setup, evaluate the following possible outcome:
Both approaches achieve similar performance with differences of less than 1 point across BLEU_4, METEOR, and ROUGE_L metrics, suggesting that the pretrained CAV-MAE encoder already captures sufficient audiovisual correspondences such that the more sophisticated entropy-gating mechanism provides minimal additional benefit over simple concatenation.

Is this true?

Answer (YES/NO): NO